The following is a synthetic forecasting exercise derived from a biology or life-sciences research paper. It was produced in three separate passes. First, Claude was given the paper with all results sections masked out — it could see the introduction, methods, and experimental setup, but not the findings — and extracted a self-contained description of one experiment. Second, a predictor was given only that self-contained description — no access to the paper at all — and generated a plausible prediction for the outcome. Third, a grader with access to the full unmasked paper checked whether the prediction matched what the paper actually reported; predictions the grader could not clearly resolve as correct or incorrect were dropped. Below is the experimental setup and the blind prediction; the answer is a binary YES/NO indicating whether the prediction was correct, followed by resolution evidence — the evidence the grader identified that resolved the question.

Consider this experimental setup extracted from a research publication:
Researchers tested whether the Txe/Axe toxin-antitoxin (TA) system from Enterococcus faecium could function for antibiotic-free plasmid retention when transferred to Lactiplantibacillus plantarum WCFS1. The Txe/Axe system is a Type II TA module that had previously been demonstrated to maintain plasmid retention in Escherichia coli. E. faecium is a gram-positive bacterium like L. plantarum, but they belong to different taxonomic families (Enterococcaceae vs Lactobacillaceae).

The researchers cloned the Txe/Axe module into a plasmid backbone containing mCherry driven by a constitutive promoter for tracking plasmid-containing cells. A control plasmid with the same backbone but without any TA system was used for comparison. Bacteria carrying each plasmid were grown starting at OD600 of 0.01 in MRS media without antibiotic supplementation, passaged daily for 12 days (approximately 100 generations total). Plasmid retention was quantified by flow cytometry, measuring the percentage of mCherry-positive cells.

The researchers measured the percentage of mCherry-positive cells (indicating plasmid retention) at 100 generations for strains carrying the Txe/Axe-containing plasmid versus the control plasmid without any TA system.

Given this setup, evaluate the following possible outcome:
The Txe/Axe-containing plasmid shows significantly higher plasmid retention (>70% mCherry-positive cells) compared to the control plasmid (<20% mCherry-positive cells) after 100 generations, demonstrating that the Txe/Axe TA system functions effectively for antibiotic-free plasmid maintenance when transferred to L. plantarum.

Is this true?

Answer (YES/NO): NO